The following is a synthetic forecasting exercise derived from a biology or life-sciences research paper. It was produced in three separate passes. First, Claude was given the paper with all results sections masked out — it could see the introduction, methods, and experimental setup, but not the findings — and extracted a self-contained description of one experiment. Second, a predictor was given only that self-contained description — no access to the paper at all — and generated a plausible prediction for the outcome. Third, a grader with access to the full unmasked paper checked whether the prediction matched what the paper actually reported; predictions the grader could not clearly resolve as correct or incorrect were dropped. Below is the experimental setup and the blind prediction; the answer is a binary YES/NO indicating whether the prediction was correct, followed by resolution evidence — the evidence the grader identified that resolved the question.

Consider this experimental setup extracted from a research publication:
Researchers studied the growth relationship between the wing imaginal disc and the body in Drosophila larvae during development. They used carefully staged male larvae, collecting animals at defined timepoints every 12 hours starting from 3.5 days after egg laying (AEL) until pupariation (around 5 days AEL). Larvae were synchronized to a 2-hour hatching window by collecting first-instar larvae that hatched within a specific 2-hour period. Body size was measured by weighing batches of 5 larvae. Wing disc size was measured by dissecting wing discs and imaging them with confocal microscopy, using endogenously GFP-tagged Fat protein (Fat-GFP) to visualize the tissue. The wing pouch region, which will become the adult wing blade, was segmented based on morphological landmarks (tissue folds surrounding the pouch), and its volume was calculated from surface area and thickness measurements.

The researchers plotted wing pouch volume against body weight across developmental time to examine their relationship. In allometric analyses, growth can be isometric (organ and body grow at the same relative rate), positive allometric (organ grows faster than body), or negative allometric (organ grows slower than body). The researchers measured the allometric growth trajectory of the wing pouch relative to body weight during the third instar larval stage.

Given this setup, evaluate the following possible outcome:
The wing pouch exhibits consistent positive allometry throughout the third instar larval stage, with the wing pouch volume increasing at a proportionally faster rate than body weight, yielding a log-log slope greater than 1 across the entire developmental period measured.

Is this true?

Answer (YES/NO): NO